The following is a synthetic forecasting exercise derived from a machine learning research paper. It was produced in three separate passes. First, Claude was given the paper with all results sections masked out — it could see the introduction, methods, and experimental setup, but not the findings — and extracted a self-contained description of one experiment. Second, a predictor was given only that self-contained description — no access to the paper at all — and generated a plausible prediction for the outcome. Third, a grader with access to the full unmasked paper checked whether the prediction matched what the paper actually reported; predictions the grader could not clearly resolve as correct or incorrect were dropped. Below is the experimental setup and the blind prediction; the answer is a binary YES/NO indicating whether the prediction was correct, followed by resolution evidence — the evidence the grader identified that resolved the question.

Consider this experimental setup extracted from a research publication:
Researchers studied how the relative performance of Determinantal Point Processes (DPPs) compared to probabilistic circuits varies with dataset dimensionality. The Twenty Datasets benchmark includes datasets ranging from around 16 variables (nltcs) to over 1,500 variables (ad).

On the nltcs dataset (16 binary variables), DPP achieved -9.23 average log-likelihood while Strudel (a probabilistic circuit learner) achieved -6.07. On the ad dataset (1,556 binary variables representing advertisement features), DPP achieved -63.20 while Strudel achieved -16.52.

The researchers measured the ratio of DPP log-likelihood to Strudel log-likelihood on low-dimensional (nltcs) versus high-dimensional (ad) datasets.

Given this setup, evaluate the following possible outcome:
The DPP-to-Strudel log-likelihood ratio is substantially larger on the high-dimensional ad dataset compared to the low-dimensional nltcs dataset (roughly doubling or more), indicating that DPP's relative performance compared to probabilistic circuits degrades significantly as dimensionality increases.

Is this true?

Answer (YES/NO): YES